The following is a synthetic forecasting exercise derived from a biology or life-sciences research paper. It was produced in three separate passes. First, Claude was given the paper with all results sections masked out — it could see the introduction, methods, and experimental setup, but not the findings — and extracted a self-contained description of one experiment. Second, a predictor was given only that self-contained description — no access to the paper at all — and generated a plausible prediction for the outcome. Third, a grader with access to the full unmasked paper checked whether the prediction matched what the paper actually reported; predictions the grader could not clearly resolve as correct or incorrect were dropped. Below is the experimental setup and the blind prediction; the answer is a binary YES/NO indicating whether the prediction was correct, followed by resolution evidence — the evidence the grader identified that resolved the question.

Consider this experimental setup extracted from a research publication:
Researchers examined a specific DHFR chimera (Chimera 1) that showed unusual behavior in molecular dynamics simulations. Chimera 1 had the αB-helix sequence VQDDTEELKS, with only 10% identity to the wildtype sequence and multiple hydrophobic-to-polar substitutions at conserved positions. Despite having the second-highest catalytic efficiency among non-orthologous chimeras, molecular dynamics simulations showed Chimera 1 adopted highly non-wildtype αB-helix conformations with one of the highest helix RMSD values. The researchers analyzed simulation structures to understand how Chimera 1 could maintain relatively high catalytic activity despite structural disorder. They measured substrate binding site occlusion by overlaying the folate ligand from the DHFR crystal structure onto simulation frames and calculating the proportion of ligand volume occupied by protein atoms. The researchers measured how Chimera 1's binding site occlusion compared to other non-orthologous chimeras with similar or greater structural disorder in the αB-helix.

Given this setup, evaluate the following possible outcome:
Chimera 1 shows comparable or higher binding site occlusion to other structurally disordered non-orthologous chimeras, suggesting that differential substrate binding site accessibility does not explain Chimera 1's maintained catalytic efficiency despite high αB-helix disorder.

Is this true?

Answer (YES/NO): NO